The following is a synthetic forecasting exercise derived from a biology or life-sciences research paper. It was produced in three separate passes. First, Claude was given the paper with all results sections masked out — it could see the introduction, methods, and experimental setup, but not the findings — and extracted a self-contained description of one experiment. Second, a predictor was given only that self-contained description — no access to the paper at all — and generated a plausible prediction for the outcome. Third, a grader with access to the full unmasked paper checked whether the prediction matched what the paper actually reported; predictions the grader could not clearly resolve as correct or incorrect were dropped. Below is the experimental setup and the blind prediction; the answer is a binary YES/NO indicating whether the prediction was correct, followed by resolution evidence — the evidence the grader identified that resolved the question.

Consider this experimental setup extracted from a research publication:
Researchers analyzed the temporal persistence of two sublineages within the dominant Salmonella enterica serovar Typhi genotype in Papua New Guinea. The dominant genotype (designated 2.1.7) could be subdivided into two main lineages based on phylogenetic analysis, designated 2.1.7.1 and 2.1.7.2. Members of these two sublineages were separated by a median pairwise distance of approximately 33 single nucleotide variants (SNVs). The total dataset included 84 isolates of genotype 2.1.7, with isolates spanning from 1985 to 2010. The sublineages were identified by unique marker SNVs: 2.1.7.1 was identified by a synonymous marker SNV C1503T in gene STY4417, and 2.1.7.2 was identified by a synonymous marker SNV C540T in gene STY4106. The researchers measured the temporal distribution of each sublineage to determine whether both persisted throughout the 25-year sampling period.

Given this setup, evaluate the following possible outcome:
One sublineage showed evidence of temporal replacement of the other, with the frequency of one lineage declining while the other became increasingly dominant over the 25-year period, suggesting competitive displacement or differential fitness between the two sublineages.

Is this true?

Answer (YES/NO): YES